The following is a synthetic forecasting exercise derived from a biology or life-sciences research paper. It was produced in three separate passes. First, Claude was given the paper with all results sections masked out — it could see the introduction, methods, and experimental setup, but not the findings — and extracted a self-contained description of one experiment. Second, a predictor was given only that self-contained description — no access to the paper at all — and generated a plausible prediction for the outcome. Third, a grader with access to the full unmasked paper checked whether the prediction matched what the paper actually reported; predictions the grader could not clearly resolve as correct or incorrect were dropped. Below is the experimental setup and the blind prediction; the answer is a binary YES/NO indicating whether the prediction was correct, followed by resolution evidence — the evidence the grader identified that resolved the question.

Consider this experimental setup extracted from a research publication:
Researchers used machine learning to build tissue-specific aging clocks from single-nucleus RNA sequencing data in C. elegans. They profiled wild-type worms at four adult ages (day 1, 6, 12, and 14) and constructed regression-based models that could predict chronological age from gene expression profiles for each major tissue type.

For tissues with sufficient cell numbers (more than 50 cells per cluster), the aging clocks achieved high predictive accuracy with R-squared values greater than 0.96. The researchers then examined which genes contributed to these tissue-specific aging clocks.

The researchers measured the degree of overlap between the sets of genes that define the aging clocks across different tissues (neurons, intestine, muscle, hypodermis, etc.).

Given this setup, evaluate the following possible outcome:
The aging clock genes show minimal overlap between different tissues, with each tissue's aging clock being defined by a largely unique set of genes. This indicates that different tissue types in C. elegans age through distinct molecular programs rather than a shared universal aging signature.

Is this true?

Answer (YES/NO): YES